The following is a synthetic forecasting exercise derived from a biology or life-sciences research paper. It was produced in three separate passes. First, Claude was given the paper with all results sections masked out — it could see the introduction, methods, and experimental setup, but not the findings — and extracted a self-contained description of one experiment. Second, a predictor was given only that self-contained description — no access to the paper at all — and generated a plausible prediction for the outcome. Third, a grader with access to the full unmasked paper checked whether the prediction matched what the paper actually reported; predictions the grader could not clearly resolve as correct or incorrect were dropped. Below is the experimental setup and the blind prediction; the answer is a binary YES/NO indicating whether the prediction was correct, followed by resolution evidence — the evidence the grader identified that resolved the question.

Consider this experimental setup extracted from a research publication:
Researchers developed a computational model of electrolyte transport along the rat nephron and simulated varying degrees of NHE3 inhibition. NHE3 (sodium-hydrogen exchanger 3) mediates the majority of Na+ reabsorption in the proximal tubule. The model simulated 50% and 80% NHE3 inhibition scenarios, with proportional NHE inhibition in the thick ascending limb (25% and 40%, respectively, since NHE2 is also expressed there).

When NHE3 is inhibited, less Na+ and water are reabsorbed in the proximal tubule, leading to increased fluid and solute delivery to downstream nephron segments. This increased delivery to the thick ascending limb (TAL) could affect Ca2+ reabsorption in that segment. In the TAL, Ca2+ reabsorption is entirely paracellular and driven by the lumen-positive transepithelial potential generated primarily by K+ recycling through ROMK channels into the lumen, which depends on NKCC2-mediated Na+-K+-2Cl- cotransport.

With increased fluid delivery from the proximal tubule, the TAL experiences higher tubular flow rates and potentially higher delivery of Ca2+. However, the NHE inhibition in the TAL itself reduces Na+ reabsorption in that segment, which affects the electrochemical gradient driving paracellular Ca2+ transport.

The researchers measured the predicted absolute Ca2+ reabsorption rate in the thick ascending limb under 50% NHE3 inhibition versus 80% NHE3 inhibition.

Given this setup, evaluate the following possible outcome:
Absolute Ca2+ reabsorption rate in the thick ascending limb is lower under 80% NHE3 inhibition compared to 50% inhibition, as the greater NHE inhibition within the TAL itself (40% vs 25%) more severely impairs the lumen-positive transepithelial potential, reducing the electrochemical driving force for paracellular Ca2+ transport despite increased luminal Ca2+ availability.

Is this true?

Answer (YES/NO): NO